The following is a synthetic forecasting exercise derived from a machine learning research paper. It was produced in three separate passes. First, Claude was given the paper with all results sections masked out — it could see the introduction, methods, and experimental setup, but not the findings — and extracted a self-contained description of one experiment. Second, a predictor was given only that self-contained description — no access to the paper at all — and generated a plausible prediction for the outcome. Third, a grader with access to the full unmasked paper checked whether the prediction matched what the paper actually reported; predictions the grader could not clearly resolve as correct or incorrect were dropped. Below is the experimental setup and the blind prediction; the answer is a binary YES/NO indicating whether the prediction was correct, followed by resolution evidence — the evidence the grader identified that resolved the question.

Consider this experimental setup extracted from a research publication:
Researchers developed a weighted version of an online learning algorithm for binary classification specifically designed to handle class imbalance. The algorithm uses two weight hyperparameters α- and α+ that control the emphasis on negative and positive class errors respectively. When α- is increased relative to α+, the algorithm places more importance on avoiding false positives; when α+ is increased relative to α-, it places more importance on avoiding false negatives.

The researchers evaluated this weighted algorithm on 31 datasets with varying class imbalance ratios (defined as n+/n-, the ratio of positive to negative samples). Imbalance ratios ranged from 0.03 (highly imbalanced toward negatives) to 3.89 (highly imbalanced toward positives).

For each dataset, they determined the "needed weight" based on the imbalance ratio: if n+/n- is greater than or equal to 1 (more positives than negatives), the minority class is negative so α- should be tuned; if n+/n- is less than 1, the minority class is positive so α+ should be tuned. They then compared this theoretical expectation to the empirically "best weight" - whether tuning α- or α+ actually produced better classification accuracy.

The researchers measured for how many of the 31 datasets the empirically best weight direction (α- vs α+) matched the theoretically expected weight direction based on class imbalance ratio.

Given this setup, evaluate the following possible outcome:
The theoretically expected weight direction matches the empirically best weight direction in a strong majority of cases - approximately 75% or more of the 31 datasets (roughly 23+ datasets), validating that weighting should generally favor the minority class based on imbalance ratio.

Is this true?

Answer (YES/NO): YES